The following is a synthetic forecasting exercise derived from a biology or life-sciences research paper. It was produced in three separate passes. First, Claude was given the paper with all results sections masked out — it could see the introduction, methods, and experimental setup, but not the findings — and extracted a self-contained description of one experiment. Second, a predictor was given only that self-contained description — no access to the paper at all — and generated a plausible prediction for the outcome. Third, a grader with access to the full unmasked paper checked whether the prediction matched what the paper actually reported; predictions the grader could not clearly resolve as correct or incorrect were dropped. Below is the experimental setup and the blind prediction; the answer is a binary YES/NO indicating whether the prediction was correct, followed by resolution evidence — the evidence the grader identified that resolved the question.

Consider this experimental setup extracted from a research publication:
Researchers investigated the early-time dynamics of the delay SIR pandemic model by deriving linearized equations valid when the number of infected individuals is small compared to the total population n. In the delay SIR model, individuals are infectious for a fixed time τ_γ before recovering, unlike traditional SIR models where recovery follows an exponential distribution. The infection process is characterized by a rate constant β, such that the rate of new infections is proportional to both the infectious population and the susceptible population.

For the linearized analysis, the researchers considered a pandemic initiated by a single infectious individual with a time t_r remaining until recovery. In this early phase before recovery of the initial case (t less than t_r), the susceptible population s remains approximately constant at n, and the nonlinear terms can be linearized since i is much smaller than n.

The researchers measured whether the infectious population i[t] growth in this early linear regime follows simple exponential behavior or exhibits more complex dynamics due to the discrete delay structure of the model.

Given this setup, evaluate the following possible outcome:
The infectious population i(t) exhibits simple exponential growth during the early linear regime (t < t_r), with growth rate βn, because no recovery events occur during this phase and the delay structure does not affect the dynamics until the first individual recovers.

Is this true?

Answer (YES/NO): YES